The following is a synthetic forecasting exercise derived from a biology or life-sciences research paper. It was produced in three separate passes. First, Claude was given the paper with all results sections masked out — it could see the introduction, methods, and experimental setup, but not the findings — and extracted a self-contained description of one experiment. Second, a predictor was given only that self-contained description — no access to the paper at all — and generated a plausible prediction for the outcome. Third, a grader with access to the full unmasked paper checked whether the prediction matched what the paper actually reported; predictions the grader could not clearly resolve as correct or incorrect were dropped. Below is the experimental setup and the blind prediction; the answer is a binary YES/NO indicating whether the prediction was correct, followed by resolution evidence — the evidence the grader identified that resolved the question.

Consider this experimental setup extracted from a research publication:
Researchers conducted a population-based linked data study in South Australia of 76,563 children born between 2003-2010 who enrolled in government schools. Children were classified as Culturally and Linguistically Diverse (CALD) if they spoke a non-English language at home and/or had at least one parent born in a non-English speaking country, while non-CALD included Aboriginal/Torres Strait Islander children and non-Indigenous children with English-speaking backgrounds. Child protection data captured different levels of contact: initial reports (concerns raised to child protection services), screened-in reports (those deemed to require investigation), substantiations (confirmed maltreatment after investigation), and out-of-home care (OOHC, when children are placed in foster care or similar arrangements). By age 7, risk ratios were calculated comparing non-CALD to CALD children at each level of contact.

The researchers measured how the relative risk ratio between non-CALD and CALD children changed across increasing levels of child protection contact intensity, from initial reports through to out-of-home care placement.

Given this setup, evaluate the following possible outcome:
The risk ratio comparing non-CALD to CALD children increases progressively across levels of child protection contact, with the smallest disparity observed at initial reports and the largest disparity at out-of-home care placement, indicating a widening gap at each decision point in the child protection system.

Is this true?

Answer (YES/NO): YES